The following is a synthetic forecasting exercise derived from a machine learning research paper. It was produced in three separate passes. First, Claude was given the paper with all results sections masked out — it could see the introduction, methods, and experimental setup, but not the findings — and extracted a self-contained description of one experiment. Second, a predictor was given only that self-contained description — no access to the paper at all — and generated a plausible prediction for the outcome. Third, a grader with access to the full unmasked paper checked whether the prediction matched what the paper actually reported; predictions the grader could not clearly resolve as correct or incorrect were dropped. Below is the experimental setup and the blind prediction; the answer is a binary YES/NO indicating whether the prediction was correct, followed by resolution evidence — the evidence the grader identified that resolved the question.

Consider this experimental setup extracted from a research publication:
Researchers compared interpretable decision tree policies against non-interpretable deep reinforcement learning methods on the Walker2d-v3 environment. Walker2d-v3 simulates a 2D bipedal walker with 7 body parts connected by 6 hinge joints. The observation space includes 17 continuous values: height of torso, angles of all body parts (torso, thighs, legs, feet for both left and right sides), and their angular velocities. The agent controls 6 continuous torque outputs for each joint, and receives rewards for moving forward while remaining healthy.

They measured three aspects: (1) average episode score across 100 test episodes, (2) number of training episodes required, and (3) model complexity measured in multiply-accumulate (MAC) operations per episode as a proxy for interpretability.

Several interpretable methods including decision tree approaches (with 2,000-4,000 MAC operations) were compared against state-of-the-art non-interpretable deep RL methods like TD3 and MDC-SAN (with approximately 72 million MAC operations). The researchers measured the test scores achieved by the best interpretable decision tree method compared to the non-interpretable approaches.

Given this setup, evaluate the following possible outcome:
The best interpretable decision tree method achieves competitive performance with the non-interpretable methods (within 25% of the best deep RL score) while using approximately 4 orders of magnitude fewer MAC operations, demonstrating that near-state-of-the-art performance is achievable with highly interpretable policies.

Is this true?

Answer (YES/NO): NO